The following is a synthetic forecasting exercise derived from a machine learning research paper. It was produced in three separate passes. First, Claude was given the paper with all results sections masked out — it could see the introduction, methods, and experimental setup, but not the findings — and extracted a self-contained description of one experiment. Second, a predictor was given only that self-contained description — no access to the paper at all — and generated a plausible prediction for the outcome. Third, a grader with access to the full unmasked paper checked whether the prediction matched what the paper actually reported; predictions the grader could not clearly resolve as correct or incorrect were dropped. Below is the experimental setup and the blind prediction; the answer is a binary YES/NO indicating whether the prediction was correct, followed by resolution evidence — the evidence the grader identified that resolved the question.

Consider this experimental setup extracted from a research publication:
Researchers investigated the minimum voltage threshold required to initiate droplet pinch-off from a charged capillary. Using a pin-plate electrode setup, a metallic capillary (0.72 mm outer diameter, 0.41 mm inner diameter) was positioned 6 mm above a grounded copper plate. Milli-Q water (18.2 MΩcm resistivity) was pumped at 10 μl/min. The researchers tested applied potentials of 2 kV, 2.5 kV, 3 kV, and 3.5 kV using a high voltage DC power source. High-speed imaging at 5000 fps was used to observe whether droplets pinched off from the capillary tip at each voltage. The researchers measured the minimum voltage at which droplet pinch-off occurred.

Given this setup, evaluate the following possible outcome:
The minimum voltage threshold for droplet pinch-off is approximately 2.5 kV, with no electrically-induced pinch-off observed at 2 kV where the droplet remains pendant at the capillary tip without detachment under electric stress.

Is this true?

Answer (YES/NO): YES